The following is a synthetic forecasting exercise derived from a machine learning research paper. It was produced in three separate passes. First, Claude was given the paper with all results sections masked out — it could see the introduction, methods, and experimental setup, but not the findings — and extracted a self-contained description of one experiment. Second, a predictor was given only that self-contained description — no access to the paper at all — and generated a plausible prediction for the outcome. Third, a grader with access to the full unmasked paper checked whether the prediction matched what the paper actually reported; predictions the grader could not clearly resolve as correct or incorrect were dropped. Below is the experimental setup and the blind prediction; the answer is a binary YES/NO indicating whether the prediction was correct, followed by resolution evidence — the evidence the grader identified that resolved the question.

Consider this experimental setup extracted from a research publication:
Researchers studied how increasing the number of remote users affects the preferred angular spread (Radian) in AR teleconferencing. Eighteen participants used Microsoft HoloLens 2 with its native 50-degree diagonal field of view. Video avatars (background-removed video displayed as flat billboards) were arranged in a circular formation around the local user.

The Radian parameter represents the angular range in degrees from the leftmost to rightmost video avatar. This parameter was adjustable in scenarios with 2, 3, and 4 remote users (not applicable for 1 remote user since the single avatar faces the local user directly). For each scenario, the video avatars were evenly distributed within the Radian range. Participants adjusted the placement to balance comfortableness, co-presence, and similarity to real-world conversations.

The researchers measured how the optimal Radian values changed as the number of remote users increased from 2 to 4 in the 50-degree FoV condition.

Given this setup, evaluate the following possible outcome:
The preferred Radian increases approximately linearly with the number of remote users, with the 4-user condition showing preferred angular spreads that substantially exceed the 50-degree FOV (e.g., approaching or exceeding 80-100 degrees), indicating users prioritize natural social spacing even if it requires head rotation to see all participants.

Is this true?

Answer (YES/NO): NO